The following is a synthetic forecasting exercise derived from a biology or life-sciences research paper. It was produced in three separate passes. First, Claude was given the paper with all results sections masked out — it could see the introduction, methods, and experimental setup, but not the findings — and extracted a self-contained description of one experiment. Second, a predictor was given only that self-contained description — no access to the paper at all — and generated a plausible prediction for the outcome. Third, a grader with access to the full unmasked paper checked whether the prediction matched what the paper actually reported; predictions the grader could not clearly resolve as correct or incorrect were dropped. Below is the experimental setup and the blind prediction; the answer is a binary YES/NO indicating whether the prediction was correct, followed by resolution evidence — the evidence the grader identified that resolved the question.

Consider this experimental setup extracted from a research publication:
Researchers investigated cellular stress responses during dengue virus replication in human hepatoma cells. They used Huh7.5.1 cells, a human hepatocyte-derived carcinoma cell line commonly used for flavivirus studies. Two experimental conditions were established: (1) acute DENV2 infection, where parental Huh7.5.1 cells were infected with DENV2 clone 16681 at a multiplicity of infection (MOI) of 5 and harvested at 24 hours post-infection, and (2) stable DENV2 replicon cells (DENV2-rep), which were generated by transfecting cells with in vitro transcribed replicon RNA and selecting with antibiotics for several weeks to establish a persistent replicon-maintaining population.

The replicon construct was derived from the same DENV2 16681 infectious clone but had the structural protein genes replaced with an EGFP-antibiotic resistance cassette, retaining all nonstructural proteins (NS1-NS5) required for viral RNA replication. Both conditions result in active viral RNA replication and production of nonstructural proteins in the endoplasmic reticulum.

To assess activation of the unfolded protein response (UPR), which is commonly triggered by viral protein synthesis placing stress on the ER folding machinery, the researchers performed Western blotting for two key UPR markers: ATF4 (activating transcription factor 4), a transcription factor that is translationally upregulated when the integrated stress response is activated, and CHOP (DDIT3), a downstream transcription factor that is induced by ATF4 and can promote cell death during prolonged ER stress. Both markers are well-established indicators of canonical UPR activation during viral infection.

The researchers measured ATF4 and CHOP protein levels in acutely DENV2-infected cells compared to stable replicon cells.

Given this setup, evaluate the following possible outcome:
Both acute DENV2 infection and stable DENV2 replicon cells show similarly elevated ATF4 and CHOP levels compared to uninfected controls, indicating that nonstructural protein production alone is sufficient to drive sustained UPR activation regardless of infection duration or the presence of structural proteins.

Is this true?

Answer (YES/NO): NO